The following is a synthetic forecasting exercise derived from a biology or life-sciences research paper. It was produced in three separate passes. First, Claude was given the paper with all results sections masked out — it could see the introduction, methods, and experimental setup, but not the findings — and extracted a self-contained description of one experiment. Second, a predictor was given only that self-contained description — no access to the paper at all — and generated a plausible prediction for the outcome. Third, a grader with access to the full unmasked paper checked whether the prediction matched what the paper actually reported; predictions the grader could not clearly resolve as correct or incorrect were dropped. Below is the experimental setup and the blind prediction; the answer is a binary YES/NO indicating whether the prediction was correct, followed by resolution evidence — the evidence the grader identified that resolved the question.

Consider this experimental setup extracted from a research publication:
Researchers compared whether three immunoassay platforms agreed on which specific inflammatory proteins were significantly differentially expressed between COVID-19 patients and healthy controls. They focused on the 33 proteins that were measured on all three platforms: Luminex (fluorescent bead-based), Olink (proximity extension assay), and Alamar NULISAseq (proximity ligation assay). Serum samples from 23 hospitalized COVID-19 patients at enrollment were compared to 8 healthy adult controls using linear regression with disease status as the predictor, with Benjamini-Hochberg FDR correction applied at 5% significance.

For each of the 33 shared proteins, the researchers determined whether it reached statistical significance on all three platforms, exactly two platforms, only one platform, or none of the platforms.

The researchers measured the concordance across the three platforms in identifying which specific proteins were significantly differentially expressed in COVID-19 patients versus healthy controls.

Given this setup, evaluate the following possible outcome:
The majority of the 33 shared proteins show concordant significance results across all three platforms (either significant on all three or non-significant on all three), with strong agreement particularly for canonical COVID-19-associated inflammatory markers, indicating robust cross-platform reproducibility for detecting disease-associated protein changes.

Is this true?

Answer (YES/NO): NO